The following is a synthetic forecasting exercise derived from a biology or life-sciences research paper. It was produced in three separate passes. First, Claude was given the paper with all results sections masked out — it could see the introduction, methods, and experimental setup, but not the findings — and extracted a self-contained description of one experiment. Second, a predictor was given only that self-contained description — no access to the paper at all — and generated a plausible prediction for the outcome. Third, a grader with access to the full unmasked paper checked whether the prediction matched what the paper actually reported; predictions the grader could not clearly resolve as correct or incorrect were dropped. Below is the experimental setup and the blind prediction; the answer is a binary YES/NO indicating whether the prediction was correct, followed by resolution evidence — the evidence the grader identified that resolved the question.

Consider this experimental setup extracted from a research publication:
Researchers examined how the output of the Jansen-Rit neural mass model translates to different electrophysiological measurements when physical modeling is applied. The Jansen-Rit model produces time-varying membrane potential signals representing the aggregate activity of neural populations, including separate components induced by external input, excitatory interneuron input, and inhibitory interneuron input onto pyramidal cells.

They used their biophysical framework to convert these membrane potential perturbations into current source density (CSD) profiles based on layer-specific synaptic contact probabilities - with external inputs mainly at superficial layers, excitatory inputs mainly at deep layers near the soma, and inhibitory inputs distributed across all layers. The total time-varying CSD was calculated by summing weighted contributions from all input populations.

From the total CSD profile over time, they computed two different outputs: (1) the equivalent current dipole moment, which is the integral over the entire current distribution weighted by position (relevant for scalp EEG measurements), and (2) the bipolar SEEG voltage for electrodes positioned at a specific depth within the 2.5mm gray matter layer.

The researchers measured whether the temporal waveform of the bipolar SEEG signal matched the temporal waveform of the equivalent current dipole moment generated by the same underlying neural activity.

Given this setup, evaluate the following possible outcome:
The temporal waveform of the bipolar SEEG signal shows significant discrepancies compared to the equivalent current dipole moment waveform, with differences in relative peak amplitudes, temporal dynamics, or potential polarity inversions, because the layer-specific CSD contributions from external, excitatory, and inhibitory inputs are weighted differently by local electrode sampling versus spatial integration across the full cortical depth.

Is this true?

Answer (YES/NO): YES